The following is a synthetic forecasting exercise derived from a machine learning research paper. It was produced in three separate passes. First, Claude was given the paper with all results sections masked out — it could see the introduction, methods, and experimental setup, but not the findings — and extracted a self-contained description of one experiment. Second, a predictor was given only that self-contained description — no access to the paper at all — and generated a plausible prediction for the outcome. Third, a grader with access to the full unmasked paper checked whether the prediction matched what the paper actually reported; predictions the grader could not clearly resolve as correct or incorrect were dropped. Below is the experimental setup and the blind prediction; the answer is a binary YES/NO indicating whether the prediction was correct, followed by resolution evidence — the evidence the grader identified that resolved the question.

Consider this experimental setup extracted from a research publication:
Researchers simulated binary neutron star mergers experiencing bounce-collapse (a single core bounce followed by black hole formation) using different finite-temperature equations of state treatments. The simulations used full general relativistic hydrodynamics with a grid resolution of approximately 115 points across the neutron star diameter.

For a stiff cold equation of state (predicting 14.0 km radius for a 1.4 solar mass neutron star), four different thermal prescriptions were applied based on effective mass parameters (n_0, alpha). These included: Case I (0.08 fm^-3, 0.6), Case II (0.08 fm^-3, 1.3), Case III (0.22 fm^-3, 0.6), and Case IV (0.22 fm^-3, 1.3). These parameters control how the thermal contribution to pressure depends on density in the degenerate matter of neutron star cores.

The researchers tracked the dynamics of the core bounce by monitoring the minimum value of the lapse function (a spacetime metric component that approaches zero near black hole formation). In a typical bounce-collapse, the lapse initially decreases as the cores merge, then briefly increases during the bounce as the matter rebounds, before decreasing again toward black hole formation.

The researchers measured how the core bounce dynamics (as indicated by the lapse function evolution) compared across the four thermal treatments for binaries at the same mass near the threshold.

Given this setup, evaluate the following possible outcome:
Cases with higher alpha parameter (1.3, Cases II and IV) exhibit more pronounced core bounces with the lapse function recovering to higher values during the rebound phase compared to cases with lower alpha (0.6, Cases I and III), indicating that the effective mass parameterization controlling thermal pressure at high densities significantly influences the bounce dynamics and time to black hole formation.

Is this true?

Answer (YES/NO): NO